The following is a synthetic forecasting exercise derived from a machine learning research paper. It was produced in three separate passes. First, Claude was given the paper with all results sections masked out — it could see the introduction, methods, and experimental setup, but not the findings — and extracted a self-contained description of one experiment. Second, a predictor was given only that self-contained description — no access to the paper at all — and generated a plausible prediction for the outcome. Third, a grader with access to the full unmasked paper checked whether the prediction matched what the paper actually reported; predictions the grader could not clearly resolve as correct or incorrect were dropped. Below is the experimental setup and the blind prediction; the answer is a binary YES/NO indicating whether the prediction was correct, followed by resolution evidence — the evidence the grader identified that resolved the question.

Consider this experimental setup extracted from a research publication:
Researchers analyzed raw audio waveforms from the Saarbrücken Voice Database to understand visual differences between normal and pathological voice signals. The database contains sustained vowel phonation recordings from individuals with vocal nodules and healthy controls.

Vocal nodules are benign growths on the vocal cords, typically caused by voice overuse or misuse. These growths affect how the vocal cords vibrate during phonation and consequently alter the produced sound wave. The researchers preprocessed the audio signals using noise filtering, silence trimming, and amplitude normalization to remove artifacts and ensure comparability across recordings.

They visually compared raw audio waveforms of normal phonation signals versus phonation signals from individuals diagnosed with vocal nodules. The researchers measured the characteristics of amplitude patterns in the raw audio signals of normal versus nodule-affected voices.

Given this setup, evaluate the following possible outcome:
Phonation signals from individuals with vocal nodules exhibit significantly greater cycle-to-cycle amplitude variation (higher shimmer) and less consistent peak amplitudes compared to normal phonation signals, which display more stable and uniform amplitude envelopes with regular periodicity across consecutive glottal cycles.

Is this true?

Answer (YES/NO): YES